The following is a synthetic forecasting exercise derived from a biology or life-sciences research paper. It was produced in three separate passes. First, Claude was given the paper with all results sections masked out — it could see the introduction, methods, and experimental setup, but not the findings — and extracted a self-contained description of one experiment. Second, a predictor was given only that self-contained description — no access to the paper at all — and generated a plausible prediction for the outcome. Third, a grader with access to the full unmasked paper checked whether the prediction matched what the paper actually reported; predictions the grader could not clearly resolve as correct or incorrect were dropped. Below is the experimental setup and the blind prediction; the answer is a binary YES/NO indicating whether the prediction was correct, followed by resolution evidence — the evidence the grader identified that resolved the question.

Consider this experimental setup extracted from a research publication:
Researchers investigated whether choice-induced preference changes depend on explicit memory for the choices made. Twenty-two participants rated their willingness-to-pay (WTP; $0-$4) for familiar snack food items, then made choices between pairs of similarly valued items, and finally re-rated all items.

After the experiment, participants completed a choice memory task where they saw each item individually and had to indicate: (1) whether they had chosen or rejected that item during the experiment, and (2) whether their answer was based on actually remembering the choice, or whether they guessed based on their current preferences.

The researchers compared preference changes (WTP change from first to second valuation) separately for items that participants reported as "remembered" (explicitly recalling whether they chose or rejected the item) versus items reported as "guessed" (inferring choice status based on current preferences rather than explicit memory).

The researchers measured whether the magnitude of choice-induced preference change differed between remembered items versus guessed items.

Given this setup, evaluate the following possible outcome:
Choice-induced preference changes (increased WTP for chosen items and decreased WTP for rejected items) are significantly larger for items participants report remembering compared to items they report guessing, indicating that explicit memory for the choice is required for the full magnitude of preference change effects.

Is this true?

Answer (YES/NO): YES